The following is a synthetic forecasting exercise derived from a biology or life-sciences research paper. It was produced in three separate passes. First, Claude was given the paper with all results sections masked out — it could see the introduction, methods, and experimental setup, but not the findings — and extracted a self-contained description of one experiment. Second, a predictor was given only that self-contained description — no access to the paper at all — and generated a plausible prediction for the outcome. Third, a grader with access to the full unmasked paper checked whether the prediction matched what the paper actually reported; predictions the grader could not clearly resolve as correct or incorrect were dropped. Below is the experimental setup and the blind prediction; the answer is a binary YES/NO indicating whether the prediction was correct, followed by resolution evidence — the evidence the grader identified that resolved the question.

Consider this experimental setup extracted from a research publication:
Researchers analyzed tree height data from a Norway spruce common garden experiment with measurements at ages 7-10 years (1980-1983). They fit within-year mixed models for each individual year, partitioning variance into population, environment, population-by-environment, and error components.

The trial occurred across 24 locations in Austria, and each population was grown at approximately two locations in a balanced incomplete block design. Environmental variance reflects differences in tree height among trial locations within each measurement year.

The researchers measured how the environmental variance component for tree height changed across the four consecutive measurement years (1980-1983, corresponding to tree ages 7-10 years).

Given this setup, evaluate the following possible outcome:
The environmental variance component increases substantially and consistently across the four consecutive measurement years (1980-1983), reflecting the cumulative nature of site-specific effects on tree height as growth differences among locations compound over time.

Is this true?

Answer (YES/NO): YES